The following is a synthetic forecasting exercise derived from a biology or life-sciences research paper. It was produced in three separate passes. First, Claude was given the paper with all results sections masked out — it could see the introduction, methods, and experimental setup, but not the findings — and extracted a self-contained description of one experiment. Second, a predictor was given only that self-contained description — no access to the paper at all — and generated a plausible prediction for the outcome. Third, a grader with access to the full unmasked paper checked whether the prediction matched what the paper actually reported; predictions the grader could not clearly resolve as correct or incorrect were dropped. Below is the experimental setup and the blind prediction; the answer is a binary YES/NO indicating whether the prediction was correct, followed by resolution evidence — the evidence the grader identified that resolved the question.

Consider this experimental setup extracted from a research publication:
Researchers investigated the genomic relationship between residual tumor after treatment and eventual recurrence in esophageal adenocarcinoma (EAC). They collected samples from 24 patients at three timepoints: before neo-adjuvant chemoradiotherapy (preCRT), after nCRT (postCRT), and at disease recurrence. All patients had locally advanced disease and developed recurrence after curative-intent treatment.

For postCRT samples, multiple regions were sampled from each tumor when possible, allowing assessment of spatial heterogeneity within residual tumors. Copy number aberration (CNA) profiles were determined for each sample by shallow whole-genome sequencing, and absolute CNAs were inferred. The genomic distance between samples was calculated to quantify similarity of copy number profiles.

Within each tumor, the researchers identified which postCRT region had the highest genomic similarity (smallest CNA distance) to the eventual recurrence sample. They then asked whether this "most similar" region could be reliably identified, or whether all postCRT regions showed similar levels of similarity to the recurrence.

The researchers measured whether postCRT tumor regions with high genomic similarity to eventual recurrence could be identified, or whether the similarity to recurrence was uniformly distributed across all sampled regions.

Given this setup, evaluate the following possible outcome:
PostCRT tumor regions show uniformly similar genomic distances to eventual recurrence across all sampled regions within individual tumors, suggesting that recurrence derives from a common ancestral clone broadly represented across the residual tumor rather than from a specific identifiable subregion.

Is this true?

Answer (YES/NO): YES